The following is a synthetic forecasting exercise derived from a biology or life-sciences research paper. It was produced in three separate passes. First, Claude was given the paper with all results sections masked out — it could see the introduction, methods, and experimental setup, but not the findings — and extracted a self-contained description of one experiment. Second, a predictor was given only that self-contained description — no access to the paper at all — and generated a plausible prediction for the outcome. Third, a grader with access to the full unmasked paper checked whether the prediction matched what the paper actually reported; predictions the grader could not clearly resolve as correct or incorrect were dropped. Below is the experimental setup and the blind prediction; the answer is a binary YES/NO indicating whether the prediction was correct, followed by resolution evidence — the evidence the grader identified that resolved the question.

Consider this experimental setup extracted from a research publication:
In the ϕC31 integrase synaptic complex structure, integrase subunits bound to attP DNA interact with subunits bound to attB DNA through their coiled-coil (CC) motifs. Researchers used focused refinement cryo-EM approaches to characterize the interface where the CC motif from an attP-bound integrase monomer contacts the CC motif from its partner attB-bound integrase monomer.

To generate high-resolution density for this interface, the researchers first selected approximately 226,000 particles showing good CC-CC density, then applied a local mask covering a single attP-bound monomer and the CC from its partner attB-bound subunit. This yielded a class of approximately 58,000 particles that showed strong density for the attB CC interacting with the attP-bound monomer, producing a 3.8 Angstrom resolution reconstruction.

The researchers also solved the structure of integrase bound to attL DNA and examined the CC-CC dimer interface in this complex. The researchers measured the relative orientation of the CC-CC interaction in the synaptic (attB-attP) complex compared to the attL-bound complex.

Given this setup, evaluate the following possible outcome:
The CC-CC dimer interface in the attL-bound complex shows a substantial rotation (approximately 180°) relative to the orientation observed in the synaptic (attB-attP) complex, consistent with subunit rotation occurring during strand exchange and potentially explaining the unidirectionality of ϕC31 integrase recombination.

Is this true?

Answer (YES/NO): NO